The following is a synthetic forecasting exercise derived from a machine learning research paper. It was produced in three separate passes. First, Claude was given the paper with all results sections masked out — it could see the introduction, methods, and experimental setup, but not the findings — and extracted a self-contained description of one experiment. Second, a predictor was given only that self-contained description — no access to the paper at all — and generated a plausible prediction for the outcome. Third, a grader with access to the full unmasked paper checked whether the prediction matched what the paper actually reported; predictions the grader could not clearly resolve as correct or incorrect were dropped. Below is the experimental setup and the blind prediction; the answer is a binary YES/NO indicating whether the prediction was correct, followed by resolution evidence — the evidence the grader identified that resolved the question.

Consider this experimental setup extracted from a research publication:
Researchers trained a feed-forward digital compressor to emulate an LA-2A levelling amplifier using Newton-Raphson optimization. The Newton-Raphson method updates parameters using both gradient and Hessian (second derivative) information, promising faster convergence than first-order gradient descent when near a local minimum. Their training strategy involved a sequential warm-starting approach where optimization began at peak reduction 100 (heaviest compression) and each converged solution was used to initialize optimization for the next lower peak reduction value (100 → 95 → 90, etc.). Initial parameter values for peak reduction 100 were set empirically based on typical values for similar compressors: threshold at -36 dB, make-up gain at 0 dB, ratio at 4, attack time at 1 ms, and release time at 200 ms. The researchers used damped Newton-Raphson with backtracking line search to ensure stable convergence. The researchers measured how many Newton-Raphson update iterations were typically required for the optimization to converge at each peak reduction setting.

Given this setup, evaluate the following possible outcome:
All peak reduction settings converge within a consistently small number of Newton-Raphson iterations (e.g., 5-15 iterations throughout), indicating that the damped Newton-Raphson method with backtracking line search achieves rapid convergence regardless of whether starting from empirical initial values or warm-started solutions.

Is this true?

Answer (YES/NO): NO